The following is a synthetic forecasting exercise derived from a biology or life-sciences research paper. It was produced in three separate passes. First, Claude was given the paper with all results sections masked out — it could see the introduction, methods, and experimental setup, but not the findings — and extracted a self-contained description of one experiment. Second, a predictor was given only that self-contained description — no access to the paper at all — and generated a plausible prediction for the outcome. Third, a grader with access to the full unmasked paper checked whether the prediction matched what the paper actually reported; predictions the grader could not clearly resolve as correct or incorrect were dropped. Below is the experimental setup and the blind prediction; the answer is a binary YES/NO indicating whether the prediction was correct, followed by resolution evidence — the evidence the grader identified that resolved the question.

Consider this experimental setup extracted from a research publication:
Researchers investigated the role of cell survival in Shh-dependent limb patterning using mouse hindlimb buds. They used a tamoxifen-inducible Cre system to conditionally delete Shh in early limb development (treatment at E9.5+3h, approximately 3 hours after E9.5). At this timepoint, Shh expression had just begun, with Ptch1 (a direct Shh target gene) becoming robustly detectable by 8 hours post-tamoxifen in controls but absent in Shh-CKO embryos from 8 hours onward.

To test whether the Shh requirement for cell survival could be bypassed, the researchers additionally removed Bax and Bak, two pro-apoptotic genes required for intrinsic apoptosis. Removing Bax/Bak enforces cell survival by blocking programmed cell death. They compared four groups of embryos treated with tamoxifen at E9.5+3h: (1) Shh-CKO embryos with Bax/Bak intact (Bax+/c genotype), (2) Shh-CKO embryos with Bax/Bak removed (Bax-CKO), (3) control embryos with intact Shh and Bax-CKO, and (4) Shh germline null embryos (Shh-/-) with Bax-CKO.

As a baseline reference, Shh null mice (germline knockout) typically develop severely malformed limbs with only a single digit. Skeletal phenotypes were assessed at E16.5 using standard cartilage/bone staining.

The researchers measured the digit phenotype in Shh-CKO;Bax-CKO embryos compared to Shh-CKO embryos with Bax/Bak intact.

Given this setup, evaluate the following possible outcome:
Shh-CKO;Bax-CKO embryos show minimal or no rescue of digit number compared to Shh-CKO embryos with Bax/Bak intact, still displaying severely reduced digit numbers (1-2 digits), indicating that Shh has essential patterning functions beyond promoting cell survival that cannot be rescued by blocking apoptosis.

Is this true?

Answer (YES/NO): NO